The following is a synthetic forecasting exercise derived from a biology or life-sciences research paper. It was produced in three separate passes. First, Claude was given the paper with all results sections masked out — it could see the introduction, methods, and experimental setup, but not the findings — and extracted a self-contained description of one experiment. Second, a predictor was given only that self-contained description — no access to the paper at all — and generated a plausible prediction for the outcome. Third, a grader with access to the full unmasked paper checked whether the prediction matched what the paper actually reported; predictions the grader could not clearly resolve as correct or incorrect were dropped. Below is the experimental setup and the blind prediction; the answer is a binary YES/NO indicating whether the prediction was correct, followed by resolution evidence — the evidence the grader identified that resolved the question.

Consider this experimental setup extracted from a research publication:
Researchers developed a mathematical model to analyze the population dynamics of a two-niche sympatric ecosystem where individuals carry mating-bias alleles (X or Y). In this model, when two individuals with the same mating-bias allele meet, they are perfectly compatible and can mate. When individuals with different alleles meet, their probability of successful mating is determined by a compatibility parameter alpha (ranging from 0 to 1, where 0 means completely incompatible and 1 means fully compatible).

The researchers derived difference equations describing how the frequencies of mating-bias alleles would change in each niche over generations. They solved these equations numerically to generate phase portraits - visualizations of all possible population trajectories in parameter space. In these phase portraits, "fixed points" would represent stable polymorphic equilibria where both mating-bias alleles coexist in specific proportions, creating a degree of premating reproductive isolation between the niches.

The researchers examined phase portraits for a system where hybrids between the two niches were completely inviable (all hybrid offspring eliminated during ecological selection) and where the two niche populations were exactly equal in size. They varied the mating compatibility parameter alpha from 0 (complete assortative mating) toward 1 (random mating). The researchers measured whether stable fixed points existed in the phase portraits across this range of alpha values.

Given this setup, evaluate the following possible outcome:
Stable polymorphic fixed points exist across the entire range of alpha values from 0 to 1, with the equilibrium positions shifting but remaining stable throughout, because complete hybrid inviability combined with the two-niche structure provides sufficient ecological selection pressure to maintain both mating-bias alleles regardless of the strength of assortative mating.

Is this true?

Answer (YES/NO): NO